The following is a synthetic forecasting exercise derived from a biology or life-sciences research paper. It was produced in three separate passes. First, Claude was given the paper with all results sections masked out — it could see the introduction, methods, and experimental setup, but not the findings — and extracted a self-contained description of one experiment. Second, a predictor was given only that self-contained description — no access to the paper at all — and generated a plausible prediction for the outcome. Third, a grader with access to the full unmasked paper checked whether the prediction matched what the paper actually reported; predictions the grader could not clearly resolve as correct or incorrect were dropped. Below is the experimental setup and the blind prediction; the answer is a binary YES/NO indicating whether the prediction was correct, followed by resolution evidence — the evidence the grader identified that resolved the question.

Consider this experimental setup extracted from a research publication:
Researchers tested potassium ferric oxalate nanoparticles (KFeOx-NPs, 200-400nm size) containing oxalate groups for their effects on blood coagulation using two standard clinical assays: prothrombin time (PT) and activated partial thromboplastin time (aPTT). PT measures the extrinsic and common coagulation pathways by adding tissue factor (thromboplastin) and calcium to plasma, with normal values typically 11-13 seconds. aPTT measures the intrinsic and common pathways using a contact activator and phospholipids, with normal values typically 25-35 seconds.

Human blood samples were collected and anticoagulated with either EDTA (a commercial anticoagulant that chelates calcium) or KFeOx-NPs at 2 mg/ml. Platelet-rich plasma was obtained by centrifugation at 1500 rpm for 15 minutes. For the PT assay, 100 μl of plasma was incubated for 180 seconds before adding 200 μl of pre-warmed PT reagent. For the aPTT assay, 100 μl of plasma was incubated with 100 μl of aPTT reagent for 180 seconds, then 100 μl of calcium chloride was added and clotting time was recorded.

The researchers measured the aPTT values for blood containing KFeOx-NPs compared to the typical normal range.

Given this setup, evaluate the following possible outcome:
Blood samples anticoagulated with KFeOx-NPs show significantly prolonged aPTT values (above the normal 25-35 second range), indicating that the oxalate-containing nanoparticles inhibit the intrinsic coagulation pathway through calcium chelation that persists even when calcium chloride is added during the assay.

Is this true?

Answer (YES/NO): YES